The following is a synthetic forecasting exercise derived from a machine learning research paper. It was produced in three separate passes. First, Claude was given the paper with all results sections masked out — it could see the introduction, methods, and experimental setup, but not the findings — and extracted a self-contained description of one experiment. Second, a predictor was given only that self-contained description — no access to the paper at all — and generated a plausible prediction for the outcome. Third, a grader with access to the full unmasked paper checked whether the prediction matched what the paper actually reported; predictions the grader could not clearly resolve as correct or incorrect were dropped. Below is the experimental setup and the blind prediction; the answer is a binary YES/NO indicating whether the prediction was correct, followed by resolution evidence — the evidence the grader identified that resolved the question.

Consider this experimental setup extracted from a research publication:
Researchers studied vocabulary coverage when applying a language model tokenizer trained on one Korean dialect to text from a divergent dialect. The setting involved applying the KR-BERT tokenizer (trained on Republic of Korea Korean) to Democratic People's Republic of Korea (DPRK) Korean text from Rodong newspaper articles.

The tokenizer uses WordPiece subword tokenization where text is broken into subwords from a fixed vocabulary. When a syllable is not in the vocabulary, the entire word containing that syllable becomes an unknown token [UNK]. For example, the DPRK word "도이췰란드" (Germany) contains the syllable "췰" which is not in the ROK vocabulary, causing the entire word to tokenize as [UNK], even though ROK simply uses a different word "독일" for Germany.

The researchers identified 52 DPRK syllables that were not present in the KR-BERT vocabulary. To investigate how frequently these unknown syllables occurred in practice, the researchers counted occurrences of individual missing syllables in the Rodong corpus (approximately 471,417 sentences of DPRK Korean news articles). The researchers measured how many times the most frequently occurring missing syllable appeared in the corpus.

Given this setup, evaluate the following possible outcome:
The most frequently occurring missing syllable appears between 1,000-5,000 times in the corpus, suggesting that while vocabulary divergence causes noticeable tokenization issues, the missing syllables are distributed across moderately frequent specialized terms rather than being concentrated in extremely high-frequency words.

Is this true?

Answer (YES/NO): NO